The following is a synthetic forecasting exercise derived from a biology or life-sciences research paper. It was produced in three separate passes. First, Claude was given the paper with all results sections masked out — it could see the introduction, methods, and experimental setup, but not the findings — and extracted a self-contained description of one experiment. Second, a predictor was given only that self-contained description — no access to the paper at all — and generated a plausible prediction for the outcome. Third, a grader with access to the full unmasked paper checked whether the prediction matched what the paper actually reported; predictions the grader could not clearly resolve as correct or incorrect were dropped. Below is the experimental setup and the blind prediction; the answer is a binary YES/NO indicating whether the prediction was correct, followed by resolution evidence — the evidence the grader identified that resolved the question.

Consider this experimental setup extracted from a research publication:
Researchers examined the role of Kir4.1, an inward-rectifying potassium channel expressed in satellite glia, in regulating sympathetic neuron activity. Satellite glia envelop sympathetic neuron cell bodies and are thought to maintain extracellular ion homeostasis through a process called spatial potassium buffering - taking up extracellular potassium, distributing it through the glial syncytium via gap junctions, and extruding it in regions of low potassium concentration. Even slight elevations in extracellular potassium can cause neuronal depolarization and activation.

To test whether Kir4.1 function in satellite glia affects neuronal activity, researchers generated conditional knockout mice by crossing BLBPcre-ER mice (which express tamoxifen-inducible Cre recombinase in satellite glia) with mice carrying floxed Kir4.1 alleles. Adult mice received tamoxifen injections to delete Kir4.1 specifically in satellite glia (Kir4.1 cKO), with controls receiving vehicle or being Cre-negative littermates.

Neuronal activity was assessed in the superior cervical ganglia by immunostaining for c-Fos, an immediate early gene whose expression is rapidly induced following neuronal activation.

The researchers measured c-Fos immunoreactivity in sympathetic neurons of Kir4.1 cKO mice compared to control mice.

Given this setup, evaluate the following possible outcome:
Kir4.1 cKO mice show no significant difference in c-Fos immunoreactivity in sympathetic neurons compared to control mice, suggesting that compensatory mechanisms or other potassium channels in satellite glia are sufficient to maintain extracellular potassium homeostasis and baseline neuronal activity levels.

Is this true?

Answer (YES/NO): NO